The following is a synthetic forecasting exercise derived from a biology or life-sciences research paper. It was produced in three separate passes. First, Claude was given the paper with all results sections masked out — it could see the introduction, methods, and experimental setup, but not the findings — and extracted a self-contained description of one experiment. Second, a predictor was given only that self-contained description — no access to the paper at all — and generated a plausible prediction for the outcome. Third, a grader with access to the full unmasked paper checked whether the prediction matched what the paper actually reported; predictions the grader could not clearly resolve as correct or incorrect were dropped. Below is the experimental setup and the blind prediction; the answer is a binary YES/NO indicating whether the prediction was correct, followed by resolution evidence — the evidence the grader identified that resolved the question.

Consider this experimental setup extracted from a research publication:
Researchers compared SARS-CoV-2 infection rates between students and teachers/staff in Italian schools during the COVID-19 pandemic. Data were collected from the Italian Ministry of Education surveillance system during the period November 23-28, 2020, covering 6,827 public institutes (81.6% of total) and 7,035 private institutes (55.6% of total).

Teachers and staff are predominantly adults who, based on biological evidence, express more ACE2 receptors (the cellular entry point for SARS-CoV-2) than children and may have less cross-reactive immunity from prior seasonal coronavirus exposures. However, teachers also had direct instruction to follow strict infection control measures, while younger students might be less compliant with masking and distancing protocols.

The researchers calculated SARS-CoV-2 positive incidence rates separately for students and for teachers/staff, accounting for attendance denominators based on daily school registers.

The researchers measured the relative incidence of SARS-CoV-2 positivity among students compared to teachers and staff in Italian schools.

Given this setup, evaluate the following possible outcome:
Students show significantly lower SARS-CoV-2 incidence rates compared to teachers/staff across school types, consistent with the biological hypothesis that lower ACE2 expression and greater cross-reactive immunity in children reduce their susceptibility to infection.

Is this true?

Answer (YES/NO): YES